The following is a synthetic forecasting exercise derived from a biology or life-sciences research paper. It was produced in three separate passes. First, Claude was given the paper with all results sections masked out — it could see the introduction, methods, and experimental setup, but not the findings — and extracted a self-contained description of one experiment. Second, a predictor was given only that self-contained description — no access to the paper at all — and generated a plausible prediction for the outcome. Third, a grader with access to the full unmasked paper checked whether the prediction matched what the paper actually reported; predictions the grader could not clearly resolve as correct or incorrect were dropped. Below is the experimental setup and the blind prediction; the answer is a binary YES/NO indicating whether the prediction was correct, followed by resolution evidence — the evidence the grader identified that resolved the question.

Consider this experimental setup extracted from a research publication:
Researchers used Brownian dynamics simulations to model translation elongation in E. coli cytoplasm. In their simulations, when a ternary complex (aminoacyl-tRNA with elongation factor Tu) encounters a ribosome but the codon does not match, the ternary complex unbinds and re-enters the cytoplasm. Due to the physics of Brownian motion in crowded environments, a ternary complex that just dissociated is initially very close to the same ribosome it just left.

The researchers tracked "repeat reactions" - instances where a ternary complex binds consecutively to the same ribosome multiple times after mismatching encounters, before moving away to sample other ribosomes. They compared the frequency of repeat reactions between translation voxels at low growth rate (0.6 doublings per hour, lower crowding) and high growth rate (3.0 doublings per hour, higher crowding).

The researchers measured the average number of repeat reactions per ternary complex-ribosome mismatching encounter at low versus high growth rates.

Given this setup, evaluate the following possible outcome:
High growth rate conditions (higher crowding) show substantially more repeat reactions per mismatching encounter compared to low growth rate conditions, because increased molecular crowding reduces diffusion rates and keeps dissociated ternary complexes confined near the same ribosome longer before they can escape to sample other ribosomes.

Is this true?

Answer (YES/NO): NO